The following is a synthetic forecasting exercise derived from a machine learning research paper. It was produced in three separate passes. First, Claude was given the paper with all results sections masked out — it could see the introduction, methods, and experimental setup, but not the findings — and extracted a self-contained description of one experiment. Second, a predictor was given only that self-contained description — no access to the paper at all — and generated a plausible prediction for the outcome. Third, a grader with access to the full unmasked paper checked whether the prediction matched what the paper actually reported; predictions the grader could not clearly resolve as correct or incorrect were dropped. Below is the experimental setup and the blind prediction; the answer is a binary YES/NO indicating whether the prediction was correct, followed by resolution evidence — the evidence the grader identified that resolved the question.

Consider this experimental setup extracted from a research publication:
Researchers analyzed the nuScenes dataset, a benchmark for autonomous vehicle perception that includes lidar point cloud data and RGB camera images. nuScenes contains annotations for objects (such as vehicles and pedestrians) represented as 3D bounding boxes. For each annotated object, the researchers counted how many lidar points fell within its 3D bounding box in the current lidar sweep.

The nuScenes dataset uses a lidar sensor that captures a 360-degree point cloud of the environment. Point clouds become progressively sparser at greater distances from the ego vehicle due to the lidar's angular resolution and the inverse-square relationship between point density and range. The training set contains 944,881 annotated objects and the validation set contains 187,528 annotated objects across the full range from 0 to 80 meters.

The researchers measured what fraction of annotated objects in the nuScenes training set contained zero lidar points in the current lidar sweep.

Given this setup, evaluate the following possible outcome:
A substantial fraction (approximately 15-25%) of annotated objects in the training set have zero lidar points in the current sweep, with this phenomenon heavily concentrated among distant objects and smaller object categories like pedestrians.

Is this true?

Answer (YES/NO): NO